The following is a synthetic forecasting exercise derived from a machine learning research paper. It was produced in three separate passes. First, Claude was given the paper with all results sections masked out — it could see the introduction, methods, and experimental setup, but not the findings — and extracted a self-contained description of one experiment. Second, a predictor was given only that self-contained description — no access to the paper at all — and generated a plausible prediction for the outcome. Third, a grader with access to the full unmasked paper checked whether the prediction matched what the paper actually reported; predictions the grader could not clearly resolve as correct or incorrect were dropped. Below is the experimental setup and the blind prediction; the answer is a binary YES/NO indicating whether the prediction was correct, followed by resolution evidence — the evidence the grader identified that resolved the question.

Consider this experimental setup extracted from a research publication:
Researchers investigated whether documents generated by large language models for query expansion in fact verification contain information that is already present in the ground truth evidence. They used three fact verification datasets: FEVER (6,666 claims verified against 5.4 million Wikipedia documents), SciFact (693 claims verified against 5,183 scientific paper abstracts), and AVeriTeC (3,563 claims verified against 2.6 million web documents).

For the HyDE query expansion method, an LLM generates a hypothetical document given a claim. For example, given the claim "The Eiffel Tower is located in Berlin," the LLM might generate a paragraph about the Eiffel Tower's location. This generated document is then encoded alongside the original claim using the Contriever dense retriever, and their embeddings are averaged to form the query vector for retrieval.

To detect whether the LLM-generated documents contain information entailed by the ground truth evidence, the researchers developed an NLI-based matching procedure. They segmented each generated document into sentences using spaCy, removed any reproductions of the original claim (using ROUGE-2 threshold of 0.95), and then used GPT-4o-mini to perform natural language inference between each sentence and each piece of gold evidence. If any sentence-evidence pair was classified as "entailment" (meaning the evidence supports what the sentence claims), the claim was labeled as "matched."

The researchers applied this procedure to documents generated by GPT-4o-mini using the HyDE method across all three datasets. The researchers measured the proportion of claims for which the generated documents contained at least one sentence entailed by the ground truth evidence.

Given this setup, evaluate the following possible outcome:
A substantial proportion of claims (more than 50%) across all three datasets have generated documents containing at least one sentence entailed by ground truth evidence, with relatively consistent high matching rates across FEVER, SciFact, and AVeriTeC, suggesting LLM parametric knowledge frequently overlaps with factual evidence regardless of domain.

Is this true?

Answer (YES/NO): NO